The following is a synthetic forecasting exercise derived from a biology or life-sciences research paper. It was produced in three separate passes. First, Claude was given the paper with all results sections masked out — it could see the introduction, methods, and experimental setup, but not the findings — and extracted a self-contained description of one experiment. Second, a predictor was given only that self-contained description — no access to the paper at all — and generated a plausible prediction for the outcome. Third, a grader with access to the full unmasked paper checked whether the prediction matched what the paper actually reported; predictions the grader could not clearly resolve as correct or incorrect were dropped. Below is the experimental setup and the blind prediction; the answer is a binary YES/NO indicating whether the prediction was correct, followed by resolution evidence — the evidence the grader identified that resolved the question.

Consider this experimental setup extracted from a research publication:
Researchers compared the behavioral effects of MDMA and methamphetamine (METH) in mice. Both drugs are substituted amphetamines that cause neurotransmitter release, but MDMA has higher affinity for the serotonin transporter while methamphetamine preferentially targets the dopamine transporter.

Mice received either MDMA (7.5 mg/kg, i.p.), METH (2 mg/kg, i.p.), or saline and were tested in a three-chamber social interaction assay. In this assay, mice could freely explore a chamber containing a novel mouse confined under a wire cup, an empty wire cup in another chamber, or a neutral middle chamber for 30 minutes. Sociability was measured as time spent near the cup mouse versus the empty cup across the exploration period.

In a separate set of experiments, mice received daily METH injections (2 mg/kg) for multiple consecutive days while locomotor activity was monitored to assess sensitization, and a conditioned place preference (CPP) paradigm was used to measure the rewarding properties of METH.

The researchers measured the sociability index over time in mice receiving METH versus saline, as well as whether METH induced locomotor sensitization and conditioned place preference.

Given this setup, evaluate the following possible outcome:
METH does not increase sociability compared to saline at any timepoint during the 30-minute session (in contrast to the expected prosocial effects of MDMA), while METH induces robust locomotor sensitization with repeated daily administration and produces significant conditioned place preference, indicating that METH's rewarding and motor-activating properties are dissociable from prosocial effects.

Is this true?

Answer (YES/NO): YES